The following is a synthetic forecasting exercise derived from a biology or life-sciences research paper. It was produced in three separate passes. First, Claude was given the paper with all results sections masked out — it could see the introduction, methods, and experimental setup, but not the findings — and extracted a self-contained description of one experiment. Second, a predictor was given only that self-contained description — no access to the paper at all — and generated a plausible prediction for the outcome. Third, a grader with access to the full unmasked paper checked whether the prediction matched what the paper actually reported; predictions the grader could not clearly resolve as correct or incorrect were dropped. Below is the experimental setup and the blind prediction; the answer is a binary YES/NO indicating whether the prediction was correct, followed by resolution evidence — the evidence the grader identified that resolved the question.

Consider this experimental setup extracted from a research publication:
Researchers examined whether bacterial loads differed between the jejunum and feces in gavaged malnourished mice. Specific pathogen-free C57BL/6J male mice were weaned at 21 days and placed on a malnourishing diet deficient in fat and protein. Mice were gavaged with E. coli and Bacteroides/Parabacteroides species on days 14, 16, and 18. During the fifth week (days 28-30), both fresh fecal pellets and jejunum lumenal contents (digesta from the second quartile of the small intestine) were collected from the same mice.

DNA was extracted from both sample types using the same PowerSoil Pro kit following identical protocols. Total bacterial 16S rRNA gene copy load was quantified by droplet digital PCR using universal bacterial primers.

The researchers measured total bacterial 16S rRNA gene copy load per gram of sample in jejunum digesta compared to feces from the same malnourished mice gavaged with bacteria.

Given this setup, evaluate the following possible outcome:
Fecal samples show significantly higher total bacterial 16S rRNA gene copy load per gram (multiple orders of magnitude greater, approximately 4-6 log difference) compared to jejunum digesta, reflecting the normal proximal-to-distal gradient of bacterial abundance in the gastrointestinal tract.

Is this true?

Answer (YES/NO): NO